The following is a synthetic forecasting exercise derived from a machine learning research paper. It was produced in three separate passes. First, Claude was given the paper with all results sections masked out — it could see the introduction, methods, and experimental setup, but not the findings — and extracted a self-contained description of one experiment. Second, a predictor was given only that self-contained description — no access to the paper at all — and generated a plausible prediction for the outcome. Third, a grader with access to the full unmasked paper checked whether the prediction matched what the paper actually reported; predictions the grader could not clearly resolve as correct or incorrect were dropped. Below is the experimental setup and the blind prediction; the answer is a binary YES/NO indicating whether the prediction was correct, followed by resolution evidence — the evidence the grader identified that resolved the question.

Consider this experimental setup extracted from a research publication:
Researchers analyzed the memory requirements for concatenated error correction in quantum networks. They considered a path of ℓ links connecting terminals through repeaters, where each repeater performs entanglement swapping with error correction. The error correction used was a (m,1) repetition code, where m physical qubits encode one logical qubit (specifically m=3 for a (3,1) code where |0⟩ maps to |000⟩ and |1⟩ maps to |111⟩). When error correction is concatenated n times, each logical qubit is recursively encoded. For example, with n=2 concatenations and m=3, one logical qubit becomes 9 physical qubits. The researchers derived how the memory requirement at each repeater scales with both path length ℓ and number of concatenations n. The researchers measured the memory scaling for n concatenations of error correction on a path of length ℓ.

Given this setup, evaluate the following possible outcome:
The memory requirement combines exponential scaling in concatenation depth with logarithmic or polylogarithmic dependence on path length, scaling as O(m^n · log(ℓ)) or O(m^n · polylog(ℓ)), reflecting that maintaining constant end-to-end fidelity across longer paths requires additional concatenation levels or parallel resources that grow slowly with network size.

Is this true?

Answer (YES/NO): NO